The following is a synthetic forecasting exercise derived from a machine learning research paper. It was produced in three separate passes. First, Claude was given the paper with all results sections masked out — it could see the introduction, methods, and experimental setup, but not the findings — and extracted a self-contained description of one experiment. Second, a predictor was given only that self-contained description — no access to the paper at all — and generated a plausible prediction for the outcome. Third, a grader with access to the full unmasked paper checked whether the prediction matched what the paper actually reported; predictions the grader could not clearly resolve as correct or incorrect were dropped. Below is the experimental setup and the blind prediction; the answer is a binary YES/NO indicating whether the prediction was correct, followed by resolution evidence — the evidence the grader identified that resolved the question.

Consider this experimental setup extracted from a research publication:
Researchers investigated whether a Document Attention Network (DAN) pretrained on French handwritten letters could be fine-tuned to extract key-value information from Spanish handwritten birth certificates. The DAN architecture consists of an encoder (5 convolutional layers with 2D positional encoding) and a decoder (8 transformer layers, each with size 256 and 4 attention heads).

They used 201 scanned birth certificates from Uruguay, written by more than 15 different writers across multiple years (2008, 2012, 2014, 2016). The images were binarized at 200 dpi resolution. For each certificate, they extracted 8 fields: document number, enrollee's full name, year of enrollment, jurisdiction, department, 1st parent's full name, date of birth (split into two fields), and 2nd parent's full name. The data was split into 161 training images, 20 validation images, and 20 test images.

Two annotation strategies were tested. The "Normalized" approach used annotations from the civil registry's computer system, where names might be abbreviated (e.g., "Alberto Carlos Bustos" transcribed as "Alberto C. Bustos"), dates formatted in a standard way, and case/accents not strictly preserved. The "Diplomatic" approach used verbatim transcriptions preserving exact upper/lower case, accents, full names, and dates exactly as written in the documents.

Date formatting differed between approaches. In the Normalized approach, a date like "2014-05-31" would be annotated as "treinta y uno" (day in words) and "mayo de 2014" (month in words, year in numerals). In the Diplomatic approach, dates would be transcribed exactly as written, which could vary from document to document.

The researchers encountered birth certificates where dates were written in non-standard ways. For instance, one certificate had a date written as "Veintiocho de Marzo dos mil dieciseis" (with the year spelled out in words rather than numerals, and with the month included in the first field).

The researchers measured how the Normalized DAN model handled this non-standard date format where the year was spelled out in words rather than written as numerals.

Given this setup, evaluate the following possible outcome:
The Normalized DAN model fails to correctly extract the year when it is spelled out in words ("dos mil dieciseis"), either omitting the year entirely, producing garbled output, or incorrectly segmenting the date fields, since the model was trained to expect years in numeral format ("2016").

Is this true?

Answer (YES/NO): NO